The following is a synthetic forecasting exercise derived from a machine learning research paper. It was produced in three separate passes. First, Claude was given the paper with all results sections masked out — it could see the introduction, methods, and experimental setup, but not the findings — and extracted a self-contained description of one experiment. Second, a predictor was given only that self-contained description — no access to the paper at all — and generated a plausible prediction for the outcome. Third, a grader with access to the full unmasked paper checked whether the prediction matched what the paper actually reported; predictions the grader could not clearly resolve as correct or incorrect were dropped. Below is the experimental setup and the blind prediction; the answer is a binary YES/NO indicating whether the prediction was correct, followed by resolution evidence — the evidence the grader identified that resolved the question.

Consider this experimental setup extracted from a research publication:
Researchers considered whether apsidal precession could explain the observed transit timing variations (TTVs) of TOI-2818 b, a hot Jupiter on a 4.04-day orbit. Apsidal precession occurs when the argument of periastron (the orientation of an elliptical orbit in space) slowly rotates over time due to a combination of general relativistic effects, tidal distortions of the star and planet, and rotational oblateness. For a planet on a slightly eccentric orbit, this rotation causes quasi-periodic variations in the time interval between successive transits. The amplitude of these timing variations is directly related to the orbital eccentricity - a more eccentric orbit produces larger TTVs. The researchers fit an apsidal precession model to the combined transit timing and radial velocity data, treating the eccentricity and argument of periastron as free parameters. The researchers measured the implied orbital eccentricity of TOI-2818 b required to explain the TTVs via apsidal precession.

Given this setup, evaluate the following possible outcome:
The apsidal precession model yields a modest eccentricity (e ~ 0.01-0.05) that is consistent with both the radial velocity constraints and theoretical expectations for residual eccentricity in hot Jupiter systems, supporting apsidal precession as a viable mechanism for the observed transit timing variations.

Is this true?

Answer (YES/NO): NO